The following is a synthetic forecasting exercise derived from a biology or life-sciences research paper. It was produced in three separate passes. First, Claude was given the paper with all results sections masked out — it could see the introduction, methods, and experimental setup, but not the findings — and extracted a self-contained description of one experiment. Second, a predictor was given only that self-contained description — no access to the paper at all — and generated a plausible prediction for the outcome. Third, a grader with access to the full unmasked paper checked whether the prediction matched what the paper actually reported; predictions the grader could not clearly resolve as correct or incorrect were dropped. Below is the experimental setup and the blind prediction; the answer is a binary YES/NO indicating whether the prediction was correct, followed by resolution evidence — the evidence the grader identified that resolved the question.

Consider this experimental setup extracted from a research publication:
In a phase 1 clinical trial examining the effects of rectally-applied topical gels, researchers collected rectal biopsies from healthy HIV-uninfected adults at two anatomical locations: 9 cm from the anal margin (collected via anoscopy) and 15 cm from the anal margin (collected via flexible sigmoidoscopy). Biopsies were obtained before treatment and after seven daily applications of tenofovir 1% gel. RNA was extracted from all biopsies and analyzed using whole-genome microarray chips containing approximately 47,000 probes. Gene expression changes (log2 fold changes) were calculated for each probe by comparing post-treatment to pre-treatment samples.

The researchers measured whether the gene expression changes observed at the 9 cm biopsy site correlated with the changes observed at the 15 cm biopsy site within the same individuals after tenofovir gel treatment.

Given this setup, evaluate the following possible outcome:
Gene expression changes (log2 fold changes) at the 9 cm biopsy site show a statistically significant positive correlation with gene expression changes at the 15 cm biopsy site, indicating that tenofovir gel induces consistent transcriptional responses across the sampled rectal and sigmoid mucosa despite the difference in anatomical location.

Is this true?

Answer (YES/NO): YES